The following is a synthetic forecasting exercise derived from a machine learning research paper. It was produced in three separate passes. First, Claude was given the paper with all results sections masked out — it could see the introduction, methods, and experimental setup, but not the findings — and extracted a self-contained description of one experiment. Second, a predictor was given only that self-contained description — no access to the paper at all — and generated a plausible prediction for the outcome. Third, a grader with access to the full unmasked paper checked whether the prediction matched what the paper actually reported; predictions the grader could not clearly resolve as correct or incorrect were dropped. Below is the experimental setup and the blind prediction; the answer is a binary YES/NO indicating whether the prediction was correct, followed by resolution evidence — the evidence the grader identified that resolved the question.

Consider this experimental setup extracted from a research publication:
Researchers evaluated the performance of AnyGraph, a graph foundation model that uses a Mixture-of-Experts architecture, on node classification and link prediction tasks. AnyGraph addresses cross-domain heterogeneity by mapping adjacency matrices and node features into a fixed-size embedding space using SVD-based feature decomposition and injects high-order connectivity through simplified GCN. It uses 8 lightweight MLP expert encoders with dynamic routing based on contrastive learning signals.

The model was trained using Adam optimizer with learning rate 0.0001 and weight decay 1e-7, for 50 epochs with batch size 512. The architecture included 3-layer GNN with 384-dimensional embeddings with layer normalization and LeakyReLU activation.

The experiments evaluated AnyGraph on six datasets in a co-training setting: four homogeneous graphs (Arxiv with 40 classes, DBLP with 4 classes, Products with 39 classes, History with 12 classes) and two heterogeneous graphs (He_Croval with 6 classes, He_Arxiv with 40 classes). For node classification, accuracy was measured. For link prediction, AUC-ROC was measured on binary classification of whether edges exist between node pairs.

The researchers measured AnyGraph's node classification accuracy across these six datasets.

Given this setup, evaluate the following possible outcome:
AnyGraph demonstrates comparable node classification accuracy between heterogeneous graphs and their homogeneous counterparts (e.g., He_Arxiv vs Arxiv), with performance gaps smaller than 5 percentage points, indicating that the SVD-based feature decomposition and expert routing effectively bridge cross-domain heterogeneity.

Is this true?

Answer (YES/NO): NO